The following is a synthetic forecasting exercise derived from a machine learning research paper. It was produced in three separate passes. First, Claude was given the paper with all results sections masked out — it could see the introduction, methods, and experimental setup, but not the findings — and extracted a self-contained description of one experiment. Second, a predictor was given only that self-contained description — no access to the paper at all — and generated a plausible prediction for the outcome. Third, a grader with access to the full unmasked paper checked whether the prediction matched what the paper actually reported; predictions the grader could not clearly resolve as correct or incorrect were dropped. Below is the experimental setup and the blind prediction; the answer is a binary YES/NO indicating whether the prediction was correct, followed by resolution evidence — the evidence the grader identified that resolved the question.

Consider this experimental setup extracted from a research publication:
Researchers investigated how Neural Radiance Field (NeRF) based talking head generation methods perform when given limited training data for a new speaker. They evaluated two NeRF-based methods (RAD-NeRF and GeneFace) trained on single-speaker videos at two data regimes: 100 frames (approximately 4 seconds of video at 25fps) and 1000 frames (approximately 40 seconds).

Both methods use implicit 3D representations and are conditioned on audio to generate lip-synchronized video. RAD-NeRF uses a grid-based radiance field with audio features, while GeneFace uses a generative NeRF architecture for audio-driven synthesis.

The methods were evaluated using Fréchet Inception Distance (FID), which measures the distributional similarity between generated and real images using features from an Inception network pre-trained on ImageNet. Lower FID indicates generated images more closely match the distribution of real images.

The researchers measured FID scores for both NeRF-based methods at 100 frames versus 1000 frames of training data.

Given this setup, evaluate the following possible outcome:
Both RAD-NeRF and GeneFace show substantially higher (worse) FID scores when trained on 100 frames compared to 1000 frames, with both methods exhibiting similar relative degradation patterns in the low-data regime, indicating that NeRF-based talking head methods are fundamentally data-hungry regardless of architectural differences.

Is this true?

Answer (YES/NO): NO